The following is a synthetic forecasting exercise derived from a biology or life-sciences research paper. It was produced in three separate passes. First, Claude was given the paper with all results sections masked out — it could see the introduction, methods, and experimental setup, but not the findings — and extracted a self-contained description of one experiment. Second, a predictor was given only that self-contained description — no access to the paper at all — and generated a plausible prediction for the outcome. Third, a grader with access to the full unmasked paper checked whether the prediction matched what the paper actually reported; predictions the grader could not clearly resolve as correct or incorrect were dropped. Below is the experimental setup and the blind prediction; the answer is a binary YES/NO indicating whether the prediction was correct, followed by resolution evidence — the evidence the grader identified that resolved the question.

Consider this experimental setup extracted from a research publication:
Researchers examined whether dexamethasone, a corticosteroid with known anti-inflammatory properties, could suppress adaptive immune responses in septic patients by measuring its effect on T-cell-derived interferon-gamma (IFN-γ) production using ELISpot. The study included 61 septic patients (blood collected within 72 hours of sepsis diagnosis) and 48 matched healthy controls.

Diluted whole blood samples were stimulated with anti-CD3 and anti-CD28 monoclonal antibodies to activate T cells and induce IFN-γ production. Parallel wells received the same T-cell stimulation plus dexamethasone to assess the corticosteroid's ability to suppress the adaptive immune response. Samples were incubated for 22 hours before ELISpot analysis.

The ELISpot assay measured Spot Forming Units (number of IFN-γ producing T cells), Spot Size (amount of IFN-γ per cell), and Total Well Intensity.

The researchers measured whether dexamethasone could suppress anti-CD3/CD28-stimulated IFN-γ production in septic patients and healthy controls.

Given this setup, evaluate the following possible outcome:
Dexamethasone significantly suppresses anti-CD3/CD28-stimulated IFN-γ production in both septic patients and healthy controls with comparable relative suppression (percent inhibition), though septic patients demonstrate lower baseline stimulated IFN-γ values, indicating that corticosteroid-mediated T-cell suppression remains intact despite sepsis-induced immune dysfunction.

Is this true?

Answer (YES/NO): NO